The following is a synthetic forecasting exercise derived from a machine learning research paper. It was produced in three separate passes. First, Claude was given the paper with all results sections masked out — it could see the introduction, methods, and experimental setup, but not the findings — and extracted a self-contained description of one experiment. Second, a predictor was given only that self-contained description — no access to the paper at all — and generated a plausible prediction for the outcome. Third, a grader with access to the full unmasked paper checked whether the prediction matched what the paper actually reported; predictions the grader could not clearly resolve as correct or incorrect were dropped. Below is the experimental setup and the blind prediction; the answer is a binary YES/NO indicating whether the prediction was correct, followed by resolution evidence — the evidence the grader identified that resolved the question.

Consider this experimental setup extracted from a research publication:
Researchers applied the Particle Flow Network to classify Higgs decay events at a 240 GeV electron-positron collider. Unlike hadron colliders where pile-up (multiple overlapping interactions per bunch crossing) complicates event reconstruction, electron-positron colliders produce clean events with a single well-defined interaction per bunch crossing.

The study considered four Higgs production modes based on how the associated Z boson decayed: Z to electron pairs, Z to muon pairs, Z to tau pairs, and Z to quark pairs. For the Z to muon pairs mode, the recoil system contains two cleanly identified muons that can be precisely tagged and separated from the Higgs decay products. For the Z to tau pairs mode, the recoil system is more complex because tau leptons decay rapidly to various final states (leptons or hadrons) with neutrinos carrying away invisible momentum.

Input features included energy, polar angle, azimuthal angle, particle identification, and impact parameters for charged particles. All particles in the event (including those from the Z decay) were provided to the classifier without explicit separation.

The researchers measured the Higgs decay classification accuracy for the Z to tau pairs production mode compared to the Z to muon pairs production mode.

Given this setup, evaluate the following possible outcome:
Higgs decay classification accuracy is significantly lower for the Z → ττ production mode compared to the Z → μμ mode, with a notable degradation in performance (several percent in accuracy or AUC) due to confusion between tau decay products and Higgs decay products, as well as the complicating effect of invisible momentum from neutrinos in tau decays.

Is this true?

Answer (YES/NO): NO